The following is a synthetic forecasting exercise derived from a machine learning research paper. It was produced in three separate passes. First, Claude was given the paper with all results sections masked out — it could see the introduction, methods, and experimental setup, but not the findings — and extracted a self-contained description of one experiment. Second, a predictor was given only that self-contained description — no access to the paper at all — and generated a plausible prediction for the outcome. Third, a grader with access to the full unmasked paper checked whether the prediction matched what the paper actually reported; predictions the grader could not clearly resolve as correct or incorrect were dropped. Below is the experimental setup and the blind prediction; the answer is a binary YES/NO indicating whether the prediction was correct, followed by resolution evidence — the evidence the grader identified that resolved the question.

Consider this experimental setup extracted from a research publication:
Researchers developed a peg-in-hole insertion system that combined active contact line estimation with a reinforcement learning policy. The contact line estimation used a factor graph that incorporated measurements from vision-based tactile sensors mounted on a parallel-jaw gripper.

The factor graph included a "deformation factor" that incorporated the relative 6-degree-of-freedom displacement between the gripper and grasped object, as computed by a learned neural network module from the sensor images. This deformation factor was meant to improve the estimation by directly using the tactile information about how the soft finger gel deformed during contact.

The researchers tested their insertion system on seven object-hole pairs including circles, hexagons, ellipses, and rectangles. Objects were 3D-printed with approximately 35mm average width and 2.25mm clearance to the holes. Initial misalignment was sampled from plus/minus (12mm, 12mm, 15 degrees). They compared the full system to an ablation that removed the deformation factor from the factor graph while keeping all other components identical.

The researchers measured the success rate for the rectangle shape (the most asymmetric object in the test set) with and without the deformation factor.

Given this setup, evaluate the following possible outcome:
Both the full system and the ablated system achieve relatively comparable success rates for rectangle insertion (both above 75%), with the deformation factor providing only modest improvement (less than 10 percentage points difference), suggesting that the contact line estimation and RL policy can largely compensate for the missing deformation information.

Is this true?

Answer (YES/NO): YES